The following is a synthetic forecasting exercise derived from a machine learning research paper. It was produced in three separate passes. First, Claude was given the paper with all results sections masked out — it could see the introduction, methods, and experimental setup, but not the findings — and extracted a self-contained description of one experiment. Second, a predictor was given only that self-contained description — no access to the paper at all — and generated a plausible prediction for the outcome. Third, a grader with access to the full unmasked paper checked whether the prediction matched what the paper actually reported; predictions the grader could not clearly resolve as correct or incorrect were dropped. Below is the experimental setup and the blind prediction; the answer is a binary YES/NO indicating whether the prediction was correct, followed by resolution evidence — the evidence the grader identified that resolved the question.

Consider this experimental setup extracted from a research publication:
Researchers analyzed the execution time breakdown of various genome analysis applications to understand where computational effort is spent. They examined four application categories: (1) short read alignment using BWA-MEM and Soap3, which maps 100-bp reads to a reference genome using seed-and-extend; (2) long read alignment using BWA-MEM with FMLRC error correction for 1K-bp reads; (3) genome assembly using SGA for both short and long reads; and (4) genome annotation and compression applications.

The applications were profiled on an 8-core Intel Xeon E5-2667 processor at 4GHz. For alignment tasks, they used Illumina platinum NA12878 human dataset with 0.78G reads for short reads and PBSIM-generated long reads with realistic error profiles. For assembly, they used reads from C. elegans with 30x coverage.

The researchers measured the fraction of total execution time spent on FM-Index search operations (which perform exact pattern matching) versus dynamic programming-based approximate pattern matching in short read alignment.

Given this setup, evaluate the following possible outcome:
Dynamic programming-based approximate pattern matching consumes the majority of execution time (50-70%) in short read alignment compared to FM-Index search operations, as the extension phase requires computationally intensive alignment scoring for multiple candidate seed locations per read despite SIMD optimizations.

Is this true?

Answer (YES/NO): NO